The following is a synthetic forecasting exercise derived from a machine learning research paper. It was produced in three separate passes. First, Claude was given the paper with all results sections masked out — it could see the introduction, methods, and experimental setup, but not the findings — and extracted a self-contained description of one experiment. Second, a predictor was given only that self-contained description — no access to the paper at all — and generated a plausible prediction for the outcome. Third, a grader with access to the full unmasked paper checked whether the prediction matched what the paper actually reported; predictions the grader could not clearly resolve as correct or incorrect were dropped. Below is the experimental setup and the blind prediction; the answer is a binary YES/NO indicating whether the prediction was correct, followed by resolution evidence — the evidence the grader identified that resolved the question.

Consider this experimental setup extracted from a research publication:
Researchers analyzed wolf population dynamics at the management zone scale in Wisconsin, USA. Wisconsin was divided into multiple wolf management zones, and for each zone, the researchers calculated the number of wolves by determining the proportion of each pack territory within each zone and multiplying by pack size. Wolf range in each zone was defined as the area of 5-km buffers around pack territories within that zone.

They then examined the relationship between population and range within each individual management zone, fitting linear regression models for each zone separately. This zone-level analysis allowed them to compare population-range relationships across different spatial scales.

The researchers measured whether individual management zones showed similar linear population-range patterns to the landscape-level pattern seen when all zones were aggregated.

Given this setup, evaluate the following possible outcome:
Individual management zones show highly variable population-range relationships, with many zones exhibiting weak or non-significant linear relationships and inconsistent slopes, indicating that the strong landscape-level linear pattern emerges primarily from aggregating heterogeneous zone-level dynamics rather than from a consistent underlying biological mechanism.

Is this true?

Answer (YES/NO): NO